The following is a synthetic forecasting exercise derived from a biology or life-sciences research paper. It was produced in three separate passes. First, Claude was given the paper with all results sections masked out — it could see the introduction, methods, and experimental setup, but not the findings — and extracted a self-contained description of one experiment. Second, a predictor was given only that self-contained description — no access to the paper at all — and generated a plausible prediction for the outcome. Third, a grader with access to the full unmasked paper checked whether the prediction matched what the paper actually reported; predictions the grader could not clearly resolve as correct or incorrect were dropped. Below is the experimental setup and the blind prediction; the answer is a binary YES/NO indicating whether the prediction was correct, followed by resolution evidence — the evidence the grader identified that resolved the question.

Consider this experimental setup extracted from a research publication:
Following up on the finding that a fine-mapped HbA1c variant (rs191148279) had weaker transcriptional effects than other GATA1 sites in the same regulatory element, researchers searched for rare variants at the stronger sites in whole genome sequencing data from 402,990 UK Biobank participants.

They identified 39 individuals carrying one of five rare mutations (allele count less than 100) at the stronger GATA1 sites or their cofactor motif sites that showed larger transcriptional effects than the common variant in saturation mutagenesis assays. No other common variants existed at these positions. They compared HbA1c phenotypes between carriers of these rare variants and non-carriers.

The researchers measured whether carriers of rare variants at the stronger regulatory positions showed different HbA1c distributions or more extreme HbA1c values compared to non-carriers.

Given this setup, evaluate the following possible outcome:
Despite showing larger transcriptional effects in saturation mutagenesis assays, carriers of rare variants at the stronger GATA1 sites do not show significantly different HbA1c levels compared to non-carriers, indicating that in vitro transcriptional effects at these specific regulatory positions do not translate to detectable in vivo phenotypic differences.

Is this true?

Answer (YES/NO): NO